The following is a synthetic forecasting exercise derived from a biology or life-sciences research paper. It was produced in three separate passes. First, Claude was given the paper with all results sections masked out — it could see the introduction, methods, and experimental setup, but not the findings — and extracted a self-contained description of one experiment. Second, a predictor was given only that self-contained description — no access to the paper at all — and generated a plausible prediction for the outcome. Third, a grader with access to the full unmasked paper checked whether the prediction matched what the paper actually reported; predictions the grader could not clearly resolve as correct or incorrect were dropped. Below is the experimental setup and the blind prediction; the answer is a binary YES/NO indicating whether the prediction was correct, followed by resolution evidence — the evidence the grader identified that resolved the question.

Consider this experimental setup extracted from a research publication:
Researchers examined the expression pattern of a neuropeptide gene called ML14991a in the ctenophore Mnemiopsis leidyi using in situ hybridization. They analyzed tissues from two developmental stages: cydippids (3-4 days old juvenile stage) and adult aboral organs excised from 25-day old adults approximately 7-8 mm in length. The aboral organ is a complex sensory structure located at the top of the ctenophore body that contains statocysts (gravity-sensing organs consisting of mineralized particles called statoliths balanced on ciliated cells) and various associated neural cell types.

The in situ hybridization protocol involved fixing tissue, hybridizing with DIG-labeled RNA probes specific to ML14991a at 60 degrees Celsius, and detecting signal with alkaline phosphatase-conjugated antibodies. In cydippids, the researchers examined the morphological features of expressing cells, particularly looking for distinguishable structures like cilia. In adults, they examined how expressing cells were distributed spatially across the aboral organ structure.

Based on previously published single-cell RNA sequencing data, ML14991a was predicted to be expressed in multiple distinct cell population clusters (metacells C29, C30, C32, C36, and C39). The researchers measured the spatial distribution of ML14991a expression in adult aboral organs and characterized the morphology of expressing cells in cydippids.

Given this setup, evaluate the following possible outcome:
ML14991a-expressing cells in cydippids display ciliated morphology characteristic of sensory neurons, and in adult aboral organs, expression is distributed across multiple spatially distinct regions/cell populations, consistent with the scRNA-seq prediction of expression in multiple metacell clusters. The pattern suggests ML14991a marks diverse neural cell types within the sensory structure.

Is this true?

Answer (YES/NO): YES